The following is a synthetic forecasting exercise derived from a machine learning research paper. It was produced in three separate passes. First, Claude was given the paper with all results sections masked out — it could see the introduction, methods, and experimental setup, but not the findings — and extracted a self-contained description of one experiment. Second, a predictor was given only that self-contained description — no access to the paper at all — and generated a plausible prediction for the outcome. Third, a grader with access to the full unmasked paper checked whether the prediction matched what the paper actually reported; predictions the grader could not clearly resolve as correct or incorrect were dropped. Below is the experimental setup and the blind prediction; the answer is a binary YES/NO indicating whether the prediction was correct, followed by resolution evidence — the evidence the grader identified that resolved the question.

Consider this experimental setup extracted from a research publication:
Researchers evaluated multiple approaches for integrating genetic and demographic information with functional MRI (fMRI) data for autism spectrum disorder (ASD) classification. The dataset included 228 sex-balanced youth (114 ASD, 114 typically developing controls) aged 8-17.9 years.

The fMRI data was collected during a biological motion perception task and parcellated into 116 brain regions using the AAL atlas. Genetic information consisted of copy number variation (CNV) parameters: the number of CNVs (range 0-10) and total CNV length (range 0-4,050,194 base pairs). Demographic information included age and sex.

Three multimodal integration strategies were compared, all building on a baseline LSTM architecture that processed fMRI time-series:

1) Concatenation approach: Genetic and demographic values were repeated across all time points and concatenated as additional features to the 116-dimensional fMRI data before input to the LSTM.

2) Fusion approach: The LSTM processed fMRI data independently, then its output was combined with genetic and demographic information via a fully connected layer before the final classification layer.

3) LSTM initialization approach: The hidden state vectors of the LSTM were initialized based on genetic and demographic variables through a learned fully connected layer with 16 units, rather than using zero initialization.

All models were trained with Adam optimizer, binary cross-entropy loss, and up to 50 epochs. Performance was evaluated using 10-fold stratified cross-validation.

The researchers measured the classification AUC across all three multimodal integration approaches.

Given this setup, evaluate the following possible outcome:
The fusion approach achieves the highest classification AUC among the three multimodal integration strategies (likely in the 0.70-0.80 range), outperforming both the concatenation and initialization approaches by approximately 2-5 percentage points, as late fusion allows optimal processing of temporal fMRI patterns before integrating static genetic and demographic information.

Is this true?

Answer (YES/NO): NO